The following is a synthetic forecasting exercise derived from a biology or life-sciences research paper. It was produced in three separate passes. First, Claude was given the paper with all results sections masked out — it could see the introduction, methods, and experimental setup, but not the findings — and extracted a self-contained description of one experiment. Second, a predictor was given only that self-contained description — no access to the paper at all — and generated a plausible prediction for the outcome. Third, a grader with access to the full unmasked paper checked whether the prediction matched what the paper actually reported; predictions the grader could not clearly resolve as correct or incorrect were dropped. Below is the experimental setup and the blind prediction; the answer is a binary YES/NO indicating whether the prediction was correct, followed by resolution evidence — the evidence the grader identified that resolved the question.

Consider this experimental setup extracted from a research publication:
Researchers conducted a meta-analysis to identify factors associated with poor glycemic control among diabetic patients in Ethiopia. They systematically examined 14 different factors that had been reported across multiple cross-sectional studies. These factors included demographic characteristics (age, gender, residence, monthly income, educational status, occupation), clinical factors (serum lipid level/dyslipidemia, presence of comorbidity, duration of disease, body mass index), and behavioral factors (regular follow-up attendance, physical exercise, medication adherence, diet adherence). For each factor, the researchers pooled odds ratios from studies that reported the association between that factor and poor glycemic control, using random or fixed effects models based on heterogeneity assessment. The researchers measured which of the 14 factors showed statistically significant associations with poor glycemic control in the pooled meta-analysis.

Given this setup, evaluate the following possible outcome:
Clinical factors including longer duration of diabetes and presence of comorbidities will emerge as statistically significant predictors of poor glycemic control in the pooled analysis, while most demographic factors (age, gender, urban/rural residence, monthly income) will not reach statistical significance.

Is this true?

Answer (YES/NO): NO